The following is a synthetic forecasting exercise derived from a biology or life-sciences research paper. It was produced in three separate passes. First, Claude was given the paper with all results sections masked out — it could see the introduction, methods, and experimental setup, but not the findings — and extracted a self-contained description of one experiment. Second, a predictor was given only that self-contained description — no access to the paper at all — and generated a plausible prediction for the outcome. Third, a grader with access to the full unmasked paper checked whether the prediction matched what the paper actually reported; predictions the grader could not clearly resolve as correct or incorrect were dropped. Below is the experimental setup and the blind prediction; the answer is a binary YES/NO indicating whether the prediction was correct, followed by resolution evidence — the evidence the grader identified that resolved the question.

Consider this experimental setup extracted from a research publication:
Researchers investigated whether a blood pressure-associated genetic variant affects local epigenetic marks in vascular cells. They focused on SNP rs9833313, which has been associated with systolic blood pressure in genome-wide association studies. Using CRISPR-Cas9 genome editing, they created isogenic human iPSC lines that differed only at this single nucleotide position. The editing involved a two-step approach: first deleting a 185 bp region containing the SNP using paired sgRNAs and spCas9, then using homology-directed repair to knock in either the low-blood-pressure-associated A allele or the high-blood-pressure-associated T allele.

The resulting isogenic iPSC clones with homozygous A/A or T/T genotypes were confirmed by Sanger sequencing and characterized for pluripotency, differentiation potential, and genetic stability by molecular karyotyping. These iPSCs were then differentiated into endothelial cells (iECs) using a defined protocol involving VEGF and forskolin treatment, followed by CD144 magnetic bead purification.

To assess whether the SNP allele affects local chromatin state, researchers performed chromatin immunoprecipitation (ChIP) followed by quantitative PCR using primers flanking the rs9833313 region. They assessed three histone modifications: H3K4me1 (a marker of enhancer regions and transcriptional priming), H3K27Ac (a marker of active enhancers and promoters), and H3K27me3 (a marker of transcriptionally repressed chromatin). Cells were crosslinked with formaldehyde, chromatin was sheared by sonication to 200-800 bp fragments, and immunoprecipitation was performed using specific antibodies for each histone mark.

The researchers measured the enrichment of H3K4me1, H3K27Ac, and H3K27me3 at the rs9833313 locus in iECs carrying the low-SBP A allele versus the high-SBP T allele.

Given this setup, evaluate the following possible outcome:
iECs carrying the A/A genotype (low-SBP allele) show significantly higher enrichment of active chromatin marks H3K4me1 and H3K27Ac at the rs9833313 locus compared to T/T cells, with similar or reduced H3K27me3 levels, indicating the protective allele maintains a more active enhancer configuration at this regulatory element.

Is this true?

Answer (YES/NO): YES